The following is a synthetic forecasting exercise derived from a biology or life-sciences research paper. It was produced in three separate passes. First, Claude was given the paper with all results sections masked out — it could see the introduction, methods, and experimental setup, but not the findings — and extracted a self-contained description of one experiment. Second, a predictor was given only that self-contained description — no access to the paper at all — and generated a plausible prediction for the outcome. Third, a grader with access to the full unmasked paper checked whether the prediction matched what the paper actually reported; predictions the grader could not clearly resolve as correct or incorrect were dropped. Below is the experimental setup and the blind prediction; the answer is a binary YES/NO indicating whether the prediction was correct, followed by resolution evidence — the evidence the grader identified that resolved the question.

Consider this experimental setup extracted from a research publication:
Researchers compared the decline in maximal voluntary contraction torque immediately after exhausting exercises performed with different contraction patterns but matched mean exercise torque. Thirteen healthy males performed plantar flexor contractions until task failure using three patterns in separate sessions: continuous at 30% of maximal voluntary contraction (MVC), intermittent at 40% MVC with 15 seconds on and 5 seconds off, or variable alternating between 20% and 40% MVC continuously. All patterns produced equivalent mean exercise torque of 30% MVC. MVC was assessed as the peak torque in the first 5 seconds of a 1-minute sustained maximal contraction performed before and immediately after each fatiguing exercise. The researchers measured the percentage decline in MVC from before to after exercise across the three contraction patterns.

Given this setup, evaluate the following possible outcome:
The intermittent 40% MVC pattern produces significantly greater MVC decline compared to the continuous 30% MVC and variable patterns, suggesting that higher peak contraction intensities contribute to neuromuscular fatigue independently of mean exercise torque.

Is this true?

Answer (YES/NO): NO